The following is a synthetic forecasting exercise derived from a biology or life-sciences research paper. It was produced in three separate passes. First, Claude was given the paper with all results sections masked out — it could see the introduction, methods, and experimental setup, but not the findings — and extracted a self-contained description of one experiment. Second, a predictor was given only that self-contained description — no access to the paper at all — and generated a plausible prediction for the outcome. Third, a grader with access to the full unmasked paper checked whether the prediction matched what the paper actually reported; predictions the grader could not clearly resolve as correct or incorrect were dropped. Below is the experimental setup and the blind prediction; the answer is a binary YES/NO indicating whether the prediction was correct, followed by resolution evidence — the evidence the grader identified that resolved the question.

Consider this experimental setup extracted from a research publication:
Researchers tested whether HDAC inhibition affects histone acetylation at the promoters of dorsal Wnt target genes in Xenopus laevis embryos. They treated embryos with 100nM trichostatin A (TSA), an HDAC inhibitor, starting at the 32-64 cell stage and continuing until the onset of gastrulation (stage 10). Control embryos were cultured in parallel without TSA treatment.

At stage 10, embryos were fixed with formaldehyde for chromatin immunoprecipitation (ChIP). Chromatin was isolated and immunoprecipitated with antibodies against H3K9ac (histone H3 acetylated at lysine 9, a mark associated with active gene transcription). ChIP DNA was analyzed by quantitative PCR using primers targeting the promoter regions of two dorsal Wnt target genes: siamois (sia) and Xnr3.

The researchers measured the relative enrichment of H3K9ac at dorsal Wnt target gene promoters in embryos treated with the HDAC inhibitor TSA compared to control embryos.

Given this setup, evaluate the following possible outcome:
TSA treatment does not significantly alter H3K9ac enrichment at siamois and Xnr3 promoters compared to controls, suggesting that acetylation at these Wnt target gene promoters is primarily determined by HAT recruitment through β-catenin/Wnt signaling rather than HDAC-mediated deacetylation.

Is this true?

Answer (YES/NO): NO